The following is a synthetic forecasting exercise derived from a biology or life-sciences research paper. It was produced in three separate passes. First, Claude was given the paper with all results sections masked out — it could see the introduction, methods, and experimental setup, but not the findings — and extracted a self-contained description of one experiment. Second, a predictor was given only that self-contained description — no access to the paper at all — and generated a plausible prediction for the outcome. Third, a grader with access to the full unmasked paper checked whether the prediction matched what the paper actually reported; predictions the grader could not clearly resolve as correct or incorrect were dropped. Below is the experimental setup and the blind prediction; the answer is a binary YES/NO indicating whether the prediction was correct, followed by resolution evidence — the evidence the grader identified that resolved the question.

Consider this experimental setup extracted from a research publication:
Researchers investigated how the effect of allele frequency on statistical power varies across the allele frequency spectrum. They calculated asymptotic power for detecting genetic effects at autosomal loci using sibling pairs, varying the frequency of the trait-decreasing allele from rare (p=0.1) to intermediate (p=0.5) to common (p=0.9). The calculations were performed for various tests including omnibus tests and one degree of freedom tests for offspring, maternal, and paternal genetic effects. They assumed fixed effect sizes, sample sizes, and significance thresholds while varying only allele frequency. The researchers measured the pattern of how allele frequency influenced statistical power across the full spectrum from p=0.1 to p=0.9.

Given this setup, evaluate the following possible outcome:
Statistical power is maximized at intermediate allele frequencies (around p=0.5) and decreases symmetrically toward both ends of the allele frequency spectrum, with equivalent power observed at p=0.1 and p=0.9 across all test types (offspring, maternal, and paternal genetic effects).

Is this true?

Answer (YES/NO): NO